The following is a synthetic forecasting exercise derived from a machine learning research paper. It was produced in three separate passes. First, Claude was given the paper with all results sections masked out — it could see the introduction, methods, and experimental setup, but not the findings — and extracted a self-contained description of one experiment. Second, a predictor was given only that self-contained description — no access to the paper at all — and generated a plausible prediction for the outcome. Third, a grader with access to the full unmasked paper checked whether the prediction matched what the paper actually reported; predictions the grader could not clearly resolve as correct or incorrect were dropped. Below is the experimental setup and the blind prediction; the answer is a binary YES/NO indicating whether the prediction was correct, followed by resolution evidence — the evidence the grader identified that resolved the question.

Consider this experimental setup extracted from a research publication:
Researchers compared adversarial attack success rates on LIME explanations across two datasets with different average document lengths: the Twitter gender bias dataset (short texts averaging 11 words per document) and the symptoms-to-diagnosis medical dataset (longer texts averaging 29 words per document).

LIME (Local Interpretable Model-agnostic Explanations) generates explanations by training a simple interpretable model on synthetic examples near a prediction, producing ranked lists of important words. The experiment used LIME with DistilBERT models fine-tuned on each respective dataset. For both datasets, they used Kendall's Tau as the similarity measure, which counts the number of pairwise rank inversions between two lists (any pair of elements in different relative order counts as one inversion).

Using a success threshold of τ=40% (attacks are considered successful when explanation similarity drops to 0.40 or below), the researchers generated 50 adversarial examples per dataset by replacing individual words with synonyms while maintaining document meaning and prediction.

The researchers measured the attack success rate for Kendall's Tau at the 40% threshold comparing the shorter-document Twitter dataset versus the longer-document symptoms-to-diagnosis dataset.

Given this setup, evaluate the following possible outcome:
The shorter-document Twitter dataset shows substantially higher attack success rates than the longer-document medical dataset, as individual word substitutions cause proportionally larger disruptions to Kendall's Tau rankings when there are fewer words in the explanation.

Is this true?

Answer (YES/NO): NO